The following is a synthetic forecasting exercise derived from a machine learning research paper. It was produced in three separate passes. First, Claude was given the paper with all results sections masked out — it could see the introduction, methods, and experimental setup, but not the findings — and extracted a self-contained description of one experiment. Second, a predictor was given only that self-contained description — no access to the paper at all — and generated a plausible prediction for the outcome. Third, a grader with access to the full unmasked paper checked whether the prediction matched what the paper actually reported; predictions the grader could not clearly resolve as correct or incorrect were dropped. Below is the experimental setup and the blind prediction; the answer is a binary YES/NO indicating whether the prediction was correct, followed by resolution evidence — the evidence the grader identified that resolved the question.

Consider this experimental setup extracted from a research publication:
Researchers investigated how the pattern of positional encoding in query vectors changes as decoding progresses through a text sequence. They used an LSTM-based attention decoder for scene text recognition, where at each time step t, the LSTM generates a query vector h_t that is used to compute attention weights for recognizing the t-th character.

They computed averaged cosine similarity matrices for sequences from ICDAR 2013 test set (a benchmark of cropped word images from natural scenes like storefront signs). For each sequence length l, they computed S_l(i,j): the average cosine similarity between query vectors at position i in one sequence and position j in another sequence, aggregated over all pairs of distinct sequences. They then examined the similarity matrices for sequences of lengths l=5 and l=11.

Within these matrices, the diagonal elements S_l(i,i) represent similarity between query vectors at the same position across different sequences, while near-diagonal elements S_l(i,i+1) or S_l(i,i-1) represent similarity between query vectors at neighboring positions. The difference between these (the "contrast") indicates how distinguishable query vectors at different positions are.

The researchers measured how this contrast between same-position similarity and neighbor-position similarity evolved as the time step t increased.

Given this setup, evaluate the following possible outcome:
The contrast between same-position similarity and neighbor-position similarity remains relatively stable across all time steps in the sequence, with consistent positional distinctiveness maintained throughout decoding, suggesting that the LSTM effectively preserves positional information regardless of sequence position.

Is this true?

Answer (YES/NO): NO